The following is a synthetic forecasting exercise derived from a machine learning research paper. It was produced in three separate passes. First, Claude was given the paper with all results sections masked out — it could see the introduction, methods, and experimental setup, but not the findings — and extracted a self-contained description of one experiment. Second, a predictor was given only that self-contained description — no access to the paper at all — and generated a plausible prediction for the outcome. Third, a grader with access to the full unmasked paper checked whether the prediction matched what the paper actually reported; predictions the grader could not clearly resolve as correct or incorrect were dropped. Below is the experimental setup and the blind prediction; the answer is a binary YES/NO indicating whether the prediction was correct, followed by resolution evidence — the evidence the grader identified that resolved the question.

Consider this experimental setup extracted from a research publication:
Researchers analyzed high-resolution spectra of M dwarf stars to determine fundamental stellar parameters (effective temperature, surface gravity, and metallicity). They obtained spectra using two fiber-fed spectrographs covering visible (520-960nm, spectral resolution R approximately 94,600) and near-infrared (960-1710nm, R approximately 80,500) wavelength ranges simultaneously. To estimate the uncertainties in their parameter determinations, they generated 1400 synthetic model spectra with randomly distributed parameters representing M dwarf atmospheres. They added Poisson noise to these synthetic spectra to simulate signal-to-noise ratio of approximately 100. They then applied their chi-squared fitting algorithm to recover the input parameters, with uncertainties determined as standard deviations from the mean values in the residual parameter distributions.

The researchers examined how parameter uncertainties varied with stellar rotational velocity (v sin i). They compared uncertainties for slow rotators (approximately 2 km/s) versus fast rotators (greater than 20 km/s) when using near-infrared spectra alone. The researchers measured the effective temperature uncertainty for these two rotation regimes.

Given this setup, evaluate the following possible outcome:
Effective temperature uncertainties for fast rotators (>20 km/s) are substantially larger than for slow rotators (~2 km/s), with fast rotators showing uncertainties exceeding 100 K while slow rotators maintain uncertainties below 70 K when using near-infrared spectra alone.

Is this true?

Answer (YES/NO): YES